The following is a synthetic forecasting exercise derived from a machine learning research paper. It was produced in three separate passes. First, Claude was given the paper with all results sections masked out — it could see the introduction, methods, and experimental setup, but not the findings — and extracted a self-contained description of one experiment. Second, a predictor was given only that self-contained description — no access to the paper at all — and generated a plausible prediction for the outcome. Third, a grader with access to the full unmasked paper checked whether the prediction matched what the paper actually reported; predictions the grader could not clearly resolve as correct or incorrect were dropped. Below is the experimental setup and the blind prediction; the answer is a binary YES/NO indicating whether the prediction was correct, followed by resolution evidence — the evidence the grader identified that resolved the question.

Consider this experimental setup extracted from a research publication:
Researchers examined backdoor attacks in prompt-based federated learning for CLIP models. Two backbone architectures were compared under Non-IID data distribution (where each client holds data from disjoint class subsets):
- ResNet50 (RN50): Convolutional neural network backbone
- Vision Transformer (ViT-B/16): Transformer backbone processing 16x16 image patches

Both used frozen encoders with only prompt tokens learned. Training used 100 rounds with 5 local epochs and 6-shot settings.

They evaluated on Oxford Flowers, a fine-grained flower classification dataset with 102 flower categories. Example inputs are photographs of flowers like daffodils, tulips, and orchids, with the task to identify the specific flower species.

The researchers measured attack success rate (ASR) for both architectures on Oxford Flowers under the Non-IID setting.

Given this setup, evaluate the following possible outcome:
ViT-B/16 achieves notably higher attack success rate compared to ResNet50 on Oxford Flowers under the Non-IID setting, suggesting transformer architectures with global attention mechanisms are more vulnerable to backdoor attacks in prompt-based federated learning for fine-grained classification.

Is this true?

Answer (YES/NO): NO